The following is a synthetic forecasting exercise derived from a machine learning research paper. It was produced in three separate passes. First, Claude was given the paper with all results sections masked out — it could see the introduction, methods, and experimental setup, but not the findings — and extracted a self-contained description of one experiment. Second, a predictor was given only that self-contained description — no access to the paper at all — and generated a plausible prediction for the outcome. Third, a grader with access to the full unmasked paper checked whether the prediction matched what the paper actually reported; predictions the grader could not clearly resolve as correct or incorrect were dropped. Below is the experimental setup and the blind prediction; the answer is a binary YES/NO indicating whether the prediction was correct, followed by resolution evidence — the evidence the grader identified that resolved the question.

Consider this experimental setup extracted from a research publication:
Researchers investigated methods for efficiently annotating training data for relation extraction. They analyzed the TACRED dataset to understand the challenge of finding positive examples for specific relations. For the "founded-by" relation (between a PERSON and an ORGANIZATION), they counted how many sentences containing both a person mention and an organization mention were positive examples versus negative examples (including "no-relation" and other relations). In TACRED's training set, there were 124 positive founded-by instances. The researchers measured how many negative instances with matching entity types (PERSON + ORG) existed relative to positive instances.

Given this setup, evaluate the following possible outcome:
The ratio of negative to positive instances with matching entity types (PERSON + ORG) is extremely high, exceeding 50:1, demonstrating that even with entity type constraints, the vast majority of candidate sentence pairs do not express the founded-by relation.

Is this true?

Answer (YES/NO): YES